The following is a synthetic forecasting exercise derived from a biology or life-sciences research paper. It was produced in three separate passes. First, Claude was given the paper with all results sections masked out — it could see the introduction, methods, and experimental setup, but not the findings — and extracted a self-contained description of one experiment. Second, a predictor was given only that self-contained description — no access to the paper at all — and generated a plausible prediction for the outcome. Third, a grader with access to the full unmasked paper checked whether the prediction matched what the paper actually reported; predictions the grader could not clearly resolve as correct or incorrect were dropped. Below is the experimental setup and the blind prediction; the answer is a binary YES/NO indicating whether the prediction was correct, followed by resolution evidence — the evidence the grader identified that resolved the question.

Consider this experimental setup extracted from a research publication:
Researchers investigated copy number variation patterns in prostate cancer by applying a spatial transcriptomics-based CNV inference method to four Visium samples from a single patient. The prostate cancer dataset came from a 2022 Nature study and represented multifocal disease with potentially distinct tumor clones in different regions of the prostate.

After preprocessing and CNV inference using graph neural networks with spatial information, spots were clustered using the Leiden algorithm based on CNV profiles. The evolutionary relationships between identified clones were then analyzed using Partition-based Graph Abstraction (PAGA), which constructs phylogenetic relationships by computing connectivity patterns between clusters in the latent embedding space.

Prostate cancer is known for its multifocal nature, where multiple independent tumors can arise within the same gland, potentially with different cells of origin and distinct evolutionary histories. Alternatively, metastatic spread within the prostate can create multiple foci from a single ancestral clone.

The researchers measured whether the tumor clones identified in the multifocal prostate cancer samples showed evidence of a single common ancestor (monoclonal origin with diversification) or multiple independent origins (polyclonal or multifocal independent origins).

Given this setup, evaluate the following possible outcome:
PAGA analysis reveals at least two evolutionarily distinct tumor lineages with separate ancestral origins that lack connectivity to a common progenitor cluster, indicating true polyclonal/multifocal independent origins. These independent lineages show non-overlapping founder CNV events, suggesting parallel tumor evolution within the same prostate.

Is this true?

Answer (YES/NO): NO